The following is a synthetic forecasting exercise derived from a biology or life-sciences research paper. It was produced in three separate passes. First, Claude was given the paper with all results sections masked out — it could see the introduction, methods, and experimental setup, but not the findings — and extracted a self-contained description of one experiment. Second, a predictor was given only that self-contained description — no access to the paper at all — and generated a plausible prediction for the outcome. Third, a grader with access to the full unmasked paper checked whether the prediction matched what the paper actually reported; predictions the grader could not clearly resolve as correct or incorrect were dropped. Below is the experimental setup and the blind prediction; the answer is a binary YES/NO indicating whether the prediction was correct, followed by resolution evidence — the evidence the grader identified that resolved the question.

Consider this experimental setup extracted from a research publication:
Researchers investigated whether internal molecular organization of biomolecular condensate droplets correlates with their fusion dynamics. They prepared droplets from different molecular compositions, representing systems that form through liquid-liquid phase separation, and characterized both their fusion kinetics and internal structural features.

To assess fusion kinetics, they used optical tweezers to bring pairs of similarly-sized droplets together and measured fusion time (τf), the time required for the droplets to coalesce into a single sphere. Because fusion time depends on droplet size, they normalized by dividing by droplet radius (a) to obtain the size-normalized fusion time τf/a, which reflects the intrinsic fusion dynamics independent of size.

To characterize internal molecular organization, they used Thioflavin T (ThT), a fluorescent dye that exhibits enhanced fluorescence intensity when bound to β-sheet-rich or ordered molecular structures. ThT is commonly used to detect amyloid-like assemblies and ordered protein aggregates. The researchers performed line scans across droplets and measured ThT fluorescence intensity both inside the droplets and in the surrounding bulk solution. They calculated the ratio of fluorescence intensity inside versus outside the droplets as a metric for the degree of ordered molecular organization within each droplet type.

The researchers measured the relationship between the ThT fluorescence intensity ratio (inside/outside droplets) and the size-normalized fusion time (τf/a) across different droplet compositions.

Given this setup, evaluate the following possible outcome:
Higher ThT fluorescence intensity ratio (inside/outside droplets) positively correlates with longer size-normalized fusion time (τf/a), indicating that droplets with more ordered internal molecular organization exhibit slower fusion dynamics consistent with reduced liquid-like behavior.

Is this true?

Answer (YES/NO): YES